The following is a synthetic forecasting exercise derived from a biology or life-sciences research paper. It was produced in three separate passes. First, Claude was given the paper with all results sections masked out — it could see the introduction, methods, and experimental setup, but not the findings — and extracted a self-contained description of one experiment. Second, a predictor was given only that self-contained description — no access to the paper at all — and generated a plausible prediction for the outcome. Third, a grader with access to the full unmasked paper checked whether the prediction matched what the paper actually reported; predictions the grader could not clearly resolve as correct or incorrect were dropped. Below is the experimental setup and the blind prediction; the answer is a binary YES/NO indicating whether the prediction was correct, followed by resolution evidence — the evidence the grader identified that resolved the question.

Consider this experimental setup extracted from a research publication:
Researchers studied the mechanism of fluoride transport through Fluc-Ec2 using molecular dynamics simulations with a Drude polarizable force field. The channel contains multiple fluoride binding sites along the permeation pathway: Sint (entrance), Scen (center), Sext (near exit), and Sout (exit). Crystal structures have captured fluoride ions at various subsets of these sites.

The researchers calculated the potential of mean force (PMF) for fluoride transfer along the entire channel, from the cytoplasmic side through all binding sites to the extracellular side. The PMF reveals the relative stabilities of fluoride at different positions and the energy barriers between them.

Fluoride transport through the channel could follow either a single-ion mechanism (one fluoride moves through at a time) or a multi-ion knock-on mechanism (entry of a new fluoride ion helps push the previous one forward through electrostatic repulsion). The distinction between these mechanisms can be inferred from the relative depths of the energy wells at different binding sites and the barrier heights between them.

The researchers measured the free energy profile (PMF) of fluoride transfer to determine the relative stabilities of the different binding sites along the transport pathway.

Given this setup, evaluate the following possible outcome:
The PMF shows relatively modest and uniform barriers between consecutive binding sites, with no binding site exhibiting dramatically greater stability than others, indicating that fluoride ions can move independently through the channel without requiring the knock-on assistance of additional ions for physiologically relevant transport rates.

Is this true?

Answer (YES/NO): NO